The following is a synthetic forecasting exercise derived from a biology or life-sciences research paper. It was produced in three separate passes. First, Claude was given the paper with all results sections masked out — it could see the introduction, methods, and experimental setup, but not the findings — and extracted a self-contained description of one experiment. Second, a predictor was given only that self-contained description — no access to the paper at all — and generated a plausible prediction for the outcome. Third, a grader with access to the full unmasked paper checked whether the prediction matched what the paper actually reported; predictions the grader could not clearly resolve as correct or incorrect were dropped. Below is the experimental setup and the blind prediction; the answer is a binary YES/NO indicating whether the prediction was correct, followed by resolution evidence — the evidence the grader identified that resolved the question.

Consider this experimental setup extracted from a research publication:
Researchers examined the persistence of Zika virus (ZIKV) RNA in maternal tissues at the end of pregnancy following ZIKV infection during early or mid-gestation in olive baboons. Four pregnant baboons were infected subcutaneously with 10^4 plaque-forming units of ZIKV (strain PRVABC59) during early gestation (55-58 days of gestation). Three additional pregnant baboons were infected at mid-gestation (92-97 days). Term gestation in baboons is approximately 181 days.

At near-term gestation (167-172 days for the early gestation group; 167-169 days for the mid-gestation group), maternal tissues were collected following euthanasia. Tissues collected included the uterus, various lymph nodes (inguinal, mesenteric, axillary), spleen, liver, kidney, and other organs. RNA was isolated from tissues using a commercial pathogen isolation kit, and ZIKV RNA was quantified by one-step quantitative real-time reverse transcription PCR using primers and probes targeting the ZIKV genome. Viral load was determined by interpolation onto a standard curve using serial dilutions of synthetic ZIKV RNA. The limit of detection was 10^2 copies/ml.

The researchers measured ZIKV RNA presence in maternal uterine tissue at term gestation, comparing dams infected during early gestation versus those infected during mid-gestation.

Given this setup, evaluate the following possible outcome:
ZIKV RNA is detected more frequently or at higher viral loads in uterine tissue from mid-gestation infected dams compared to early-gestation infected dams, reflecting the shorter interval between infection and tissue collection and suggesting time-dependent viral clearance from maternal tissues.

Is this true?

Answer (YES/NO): NO